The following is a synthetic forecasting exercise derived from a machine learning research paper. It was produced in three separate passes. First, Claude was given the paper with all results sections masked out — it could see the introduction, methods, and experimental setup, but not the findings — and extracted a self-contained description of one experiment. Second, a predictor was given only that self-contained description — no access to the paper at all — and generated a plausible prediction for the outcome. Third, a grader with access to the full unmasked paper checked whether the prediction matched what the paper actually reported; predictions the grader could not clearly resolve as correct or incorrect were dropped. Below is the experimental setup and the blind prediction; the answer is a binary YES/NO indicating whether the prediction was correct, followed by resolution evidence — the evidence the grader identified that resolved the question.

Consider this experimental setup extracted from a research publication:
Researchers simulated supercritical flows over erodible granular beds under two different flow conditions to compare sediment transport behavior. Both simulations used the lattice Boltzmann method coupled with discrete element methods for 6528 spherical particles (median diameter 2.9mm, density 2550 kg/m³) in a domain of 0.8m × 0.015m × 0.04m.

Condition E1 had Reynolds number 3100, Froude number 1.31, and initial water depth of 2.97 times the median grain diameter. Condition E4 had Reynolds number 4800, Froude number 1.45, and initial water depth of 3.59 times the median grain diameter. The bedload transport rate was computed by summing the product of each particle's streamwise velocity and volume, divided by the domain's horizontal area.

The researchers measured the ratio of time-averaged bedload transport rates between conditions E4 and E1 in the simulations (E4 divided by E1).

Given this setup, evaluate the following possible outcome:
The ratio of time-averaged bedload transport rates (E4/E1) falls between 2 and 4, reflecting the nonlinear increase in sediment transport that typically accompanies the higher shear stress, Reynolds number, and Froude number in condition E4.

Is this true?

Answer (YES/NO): YES